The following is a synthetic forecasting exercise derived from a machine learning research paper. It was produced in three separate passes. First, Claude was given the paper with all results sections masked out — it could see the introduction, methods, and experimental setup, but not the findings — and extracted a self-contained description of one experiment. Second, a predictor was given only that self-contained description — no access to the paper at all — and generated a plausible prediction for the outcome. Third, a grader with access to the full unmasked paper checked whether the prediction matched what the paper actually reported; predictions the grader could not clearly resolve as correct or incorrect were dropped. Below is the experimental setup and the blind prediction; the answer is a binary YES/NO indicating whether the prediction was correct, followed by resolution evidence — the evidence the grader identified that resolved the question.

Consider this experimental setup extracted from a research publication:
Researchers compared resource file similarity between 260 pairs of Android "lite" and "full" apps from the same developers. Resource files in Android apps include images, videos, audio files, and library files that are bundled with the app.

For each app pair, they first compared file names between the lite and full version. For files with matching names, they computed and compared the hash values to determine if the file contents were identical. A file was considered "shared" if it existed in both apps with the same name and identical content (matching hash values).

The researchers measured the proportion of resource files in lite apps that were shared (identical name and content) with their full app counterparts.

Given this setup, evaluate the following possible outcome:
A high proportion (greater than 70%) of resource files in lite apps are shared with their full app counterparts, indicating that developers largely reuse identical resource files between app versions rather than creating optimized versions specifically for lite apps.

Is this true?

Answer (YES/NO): NO